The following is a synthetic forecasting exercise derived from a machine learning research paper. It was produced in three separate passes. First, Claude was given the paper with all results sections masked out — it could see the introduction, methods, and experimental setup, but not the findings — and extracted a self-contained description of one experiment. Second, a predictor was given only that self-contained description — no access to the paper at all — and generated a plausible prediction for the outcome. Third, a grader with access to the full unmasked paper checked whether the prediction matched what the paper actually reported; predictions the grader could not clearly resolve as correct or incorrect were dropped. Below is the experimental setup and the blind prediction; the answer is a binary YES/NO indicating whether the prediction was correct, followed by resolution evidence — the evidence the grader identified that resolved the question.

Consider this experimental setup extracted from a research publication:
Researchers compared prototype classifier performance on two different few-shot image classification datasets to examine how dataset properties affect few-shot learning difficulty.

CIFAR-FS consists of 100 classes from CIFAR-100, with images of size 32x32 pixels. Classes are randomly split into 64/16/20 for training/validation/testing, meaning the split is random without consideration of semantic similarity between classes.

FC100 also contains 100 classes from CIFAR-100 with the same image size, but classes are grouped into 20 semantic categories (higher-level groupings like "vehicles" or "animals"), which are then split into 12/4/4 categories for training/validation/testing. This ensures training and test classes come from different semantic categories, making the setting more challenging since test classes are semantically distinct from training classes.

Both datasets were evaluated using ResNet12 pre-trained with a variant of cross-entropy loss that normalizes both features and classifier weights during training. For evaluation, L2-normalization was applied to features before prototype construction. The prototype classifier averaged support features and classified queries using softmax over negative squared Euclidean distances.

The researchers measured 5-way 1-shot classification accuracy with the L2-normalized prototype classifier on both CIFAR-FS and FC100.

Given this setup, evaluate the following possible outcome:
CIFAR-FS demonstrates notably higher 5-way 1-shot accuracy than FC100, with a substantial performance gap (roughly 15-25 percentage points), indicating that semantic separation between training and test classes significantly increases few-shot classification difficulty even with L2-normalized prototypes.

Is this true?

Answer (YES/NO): YES